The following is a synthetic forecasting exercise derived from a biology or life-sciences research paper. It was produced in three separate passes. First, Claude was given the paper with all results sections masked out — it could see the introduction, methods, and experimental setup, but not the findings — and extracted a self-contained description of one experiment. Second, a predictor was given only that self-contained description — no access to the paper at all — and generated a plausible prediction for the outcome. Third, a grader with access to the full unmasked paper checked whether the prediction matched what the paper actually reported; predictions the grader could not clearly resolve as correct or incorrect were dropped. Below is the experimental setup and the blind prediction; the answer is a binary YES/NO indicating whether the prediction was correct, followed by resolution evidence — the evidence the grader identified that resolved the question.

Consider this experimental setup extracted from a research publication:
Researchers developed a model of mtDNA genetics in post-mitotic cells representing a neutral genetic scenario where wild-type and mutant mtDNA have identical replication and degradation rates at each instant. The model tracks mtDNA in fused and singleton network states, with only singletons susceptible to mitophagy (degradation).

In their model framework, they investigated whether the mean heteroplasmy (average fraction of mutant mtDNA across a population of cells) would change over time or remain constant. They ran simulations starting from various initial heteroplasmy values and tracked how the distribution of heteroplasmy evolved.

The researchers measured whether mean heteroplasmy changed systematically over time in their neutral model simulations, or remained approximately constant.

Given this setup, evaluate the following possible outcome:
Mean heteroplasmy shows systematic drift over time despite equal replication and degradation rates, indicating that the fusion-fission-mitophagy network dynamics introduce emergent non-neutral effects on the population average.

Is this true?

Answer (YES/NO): NO